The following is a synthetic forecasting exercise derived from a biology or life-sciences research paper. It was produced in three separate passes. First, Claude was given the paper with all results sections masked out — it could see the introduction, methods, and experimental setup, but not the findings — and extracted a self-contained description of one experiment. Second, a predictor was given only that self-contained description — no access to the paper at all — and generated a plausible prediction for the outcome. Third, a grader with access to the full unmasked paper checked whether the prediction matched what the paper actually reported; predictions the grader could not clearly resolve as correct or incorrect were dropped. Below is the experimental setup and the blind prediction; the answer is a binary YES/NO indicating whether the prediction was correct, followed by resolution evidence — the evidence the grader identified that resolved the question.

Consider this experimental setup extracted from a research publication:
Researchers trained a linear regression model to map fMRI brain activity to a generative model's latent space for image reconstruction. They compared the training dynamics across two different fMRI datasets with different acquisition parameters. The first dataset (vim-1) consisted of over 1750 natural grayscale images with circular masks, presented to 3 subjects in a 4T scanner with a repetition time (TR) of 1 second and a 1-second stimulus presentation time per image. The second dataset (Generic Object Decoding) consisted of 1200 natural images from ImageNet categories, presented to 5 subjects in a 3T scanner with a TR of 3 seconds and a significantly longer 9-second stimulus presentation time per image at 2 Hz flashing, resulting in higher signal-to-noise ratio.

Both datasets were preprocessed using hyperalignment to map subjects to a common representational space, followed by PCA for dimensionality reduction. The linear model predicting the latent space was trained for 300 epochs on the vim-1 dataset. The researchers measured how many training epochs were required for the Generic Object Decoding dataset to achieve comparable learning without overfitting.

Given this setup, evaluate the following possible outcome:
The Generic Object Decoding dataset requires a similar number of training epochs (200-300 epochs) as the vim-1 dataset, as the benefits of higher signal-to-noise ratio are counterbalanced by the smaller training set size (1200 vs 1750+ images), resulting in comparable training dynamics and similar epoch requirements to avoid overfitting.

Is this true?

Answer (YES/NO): NO